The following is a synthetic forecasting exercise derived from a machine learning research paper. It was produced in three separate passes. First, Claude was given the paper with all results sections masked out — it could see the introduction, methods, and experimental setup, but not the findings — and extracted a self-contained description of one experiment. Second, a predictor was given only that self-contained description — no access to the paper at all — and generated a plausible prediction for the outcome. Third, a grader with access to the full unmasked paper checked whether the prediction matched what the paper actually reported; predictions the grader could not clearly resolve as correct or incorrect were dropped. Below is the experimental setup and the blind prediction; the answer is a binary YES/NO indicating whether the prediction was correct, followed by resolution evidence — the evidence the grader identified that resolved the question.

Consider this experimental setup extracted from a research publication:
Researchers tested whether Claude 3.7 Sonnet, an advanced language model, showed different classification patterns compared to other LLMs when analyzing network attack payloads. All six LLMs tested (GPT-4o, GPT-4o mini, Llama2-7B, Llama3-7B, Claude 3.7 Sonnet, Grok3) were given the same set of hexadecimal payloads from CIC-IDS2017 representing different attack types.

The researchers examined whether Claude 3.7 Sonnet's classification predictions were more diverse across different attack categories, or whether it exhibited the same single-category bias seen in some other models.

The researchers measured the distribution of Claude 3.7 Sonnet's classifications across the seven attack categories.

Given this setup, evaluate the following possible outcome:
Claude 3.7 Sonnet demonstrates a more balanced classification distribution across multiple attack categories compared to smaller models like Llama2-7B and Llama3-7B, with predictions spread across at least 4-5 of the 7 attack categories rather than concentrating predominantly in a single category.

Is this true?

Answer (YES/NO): YES